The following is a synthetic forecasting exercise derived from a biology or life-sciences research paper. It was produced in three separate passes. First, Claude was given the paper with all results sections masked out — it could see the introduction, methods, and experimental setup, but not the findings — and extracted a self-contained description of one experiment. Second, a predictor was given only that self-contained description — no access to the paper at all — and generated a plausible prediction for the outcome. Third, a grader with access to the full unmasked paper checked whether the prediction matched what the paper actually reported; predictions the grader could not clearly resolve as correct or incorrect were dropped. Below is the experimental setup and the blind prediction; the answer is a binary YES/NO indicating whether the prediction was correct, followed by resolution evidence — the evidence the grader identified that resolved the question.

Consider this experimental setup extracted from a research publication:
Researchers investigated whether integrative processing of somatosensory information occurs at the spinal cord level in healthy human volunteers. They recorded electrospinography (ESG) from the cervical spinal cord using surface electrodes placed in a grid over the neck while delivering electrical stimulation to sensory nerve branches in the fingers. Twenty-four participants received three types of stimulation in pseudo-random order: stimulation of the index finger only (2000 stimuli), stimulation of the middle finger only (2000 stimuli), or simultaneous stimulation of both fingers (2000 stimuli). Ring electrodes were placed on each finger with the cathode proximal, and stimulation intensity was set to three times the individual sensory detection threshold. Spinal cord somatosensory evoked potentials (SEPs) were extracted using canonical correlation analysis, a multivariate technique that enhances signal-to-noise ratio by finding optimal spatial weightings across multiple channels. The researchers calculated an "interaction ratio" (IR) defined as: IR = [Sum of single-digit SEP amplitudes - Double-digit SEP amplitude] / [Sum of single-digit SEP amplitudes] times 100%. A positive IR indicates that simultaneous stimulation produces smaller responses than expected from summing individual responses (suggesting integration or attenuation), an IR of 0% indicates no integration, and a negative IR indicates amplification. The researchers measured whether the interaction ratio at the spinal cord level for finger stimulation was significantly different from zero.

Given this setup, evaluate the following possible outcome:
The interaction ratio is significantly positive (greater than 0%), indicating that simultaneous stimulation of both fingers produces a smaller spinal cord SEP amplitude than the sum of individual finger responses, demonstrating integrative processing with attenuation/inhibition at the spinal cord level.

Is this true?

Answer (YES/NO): YES